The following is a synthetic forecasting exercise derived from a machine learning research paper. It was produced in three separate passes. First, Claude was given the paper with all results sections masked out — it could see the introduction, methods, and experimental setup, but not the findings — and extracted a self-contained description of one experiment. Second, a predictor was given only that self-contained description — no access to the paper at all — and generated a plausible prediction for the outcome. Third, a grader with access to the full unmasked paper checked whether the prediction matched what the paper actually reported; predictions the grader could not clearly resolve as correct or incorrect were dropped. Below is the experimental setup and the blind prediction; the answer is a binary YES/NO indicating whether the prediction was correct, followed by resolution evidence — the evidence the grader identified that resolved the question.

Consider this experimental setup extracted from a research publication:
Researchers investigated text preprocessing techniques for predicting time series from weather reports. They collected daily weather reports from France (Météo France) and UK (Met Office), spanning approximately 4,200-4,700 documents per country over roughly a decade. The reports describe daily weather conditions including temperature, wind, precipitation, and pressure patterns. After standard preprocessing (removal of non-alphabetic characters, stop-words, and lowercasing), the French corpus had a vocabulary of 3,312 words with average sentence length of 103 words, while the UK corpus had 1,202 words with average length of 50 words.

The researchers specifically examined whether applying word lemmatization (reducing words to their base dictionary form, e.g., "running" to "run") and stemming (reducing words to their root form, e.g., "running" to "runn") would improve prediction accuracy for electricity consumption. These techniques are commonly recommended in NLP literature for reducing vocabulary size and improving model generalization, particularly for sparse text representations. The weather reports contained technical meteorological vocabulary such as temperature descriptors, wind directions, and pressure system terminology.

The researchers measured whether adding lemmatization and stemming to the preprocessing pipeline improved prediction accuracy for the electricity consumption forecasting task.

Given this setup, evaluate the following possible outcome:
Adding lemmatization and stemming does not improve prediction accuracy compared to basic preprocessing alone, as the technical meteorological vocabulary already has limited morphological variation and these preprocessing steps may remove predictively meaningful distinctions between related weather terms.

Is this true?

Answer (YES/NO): YES